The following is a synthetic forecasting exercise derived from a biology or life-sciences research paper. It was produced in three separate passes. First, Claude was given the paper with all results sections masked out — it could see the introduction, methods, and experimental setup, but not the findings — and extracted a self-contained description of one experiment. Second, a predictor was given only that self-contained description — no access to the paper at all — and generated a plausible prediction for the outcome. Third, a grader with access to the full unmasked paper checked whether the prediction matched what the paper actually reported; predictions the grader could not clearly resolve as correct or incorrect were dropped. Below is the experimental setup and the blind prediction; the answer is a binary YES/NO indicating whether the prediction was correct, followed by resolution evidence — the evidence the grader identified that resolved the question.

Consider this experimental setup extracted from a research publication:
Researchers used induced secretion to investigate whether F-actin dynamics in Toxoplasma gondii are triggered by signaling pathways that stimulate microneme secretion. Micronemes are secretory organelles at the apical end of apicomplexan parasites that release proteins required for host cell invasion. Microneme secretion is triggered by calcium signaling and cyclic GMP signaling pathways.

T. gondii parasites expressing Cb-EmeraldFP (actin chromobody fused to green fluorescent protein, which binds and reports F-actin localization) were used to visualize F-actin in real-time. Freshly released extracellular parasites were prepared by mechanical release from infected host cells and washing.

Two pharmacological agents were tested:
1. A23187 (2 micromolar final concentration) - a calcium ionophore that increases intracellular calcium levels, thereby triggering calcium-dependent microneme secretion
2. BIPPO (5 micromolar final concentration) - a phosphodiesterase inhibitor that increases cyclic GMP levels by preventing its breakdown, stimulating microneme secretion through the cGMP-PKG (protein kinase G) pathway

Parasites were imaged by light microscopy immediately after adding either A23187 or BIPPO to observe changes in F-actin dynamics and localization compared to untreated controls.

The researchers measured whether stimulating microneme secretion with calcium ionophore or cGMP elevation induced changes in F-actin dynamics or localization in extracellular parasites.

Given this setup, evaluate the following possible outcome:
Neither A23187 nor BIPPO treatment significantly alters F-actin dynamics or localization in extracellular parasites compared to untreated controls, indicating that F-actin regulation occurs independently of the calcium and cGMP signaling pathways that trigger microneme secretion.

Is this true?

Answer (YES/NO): NO